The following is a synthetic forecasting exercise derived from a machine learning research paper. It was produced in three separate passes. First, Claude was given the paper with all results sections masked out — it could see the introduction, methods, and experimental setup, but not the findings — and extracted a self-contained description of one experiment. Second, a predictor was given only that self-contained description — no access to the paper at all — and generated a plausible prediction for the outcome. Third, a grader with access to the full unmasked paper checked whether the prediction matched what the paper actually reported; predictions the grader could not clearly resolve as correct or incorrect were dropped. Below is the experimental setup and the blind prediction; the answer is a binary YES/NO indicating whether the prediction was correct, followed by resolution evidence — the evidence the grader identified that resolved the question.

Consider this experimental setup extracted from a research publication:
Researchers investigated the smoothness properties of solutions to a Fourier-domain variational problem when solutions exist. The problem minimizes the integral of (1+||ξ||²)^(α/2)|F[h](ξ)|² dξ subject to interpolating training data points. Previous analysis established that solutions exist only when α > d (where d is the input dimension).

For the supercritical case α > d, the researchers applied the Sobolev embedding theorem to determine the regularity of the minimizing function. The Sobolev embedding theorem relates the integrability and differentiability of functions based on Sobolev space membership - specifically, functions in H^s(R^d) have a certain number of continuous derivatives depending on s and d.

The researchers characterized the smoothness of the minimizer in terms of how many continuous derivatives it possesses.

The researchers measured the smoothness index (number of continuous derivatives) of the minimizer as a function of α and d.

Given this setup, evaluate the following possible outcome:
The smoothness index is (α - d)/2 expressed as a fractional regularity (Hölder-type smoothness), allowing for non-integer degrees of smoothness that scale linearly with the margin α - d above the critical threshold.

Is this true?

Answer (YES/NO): NO